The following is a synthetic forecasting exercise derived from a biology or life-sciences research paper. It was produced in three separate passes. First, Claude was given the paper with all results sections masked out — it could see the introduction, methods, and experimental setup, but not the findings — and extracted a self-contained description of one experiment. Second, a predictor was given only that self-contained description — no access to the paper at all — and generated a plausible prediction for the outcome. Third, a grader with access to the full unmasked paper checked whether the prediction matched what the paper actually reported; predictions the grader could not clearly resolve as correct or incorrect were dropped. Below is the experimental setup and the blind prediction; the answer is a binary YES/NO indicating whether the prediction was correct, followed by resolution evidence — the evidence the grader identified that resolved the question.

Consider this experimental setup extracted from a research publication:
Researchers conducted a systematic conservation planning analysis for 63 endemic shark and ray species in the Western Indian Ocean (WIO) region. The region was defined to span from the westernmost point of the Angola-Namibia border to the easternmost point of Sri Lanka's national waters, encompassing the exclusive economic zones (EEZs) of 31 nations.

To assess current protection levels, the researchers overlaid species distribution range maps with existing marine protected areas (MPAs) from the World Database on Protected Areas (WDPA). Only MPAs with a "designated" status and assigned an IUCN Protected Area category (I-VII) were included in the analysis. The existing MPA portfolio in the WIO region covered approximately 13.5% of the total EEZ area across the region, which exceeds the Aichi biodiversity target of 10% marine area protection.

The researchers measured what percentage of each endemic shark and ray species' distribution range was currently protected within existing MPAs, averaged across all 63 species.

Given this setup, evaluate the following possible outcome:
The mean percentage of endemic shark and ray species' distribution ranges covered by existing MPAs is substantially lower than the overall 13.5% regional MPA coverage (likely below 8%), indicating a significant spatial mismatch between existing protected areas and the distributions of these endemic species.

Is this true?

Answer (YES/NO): YES